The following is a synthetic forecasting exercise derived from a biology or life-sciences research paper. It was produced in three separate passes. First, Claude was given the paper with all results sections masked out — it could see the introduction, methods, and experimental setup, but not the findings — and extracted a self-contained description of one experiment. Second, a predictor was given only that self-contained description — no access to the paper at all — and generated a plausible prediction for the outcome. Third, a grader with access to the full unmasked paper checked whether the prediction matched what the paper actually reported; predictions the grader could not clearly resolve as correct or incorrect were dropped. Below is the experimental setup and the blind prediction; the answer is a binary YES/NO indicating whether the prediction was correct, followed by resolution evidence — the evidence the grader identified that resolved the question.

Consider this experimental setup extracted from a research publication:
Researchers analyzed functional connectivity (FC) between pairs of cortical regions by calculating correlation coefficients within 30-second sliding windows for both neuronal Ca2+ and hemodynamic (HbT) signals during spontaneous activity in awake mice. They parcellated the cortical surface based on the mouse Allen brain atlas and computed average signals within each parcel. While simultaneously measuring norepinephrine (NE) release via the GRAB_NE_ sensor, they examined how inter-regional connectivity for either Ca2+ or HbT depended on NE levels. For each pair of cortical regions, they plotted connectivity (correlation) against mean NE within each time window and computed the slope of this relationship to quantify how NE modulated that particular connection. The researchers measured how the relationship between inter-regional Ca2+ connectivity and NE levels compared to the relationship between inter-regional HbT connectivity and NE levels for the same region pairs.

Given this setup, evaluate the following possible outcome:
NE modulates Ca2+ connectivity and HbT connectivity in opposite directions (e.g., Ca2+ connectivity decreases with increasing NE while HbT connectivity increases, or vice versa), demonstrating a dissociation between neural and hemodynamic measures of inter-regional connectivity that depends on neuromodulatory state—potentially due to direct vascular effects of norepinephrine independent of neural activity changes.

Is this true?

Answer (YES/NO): YES